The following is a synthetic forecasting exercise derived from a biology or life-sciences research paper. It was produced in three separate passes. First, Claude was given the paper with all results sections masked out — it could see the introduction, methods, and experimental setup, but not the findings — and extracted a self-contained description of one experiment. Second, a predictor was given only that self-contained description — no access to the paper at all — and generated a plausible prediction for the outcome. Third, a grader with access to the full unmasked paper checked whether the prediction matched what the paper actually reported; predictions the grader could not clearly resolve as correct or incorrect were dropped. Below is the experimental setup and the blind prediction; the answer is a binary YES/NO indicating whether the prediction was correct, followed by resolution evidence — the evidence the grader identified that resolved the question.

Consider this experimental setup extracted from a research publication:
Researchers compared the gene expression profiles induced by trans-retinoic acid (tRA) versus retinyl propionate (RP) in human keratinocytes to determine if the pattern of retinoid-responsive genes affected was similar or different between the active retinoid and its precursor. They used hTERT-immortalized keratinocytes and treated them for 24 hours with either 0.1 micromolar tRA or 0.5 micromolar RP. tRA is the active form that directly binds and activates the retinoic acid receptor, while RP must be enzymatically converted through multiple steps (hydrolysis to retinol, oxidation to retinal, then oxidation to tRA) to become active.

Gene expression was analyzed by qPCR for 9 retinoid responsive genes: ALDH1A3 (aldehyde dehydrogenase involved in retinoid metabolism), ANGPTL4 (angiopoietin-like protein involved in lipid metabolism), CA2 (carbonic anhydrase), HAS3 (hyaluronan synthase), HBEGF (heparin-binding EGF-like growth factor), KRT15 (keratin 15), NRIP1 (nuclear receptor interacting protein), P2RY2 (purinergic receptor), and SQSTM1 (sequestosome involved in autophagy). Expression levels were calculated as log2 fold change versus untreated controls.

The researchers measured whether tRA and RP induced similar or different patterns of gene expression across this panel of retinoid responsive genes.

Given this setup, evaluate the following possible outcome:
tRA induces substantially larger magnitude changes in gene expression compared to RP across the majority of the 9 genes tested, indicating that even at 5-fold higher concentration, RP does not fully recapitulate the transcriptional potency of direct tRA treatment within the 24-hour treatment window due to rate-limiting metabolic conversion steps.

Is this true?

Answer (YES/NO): NO